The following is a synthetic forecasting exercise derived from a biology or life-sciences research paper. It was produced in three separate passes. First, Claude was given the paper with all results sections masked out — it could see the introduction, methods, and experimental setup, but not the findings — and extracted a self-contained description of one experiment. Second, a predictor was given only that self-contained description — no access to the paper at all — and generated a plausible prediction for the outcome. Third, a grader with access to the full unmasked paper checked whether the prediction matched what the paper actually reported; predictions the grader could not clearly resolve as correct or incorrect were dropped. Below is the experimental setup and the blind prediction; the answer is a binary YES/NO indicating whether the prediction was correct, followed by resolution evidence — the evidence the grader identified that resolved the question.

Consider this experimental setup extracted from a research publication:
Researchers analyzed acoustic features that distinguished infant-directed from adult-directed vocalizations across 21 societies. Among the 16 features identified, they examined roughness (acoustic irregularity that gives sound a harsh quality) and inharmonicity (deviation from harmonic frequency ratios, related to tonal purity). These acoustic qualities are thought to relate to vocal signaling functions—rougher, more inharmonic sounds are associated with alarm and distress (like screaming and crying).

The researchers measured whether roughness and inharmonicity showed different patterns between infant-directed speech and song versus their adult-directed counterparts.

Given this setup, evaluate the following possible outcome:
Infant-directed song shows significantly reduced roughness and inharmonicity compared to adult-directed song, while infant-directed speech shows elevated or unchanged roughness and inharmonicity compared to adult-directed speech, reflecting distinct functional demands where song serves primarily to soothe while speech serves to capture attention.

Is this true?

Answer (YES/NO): NO